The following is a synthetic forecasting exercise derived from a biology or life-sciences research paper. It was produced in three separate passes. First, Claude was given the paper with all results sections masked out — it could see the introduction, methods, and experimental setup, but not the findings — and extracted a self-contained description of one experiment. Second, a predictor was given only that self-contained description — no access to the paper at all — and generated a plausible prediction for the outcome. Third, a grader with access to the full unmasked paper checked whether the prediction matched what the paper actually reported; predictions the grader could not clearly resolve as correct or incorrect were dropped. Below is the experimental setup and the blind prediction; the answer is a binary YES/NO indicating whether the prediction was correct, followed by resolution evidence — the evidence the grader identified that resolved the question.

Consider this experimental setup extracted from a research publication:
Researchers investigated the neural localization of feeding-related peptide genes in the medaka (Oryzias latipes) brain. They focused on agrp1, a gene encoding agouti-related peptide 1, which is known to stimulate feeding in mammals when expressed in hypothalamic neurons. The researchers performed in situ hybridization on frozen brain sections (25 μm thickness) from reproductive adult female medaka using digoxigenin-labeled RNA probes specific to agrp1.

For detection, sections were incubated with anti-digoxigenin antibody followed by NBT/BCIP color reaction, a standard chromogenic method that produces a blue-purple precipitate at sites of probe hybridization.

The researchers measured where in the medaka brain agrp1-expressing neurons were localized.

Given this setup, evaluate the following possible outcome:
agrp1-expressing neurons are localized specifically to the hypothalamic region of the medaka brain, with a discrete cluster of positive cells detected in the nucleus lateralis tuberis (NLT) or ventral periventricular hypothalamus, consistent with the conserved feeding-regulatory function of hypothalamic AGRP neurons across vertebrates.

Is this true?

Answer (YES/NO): NO